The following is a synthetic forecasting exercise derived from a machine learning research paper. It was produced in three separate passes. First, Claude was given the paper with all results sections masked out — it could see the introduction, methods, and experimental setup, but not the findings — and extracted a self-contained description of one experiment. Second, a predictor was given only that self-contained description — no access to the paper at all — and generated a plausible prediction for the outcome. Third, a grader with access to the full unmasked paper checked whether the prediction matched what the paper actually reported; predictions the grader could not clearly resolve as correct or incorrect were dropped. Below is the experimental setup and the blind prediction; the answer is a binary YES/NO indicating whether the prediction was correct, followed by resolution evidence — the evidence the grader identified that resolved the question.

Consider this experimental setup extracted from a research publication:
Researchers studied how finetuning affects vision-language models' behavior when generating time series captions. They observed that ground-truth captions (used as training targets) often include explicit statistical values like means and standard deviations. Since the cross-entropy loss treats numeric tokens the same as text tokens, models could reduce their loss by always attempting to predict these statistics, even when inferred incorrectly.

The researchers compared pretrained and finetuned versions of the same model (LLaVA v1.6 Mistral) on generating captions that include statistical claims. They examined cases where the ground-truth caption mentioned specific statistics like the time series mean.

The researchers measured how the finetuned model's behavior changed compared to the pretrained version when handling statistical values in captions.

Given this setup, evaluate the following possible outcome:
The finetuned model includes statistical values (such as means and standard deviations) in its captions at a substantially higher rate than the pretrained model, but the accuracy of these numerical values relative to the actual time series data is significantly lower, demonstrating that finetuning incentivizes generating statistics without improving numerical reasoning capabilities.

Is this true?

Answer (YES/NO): NO